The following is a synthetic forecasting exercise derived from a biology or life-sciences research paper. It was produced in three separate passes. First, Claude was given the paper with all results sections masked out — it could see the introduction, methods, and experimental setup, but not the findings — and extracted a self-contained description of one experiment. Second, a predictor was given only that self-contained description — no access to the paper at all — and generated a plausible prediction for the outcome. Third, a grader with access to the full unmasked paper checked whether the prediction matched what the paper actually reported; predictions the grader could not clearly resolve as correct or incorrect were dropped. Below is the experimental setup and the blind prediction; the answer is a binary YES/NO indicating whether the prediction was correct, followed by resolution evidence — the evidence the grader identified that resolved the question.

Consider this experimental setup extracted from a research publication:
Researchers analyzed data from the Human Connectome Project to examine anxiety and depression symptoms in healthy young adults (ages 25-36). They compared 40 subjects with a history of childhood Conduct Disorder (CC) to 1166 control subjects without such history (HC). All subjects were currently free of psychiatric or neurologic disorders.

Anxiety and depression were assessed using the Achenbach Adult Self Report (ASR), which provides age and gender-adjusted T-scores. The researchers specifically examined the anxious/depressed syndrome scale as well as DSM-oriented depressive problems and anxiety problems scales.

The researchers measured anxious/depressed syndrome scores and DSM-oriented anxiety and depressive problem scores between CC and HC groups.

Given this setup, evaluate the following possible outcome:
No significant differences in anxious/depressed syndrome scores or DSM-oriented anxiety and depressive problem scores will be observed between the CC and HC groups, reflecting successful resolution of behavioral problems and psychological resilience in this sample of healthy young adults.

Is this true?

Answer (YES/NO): NO